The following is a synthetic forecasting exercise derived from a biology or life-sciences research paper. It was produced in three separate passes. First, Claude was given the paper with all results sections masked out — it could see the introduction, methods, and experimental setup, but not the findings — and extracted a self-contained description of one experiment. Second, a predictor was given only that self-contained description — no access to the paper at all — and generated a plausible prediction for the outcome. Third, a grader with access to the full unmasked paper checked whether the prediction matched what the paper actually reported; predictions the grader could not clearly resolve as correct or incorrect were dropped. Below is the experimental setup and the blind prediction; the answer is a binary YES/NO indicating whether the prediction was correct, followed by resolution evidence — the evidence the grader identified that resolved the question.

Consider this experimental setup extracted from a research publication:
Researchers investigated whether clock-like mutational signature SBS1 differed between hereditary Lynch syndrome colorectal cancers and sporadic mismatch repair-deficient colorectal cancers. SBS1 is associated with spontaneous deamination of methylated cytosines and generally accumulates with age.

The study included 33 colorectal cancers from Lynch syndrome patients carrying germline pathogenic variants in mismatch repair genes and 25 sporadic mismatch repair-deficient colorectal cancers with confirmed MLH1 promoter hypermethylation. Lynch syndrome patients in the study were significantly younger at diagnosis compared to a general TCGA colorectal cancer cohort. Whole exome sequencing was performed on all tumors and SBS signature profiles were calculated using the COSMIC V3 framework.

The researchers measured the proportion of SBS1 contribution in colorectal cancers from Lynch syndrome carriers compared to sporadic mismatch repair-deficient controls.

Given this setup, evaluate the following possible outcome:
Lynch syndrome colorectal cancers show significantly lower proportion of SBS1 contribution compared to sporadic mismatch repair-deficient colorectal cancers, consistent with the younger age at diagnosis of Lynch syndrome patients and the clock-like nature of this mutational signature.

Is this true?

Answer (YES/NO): NO